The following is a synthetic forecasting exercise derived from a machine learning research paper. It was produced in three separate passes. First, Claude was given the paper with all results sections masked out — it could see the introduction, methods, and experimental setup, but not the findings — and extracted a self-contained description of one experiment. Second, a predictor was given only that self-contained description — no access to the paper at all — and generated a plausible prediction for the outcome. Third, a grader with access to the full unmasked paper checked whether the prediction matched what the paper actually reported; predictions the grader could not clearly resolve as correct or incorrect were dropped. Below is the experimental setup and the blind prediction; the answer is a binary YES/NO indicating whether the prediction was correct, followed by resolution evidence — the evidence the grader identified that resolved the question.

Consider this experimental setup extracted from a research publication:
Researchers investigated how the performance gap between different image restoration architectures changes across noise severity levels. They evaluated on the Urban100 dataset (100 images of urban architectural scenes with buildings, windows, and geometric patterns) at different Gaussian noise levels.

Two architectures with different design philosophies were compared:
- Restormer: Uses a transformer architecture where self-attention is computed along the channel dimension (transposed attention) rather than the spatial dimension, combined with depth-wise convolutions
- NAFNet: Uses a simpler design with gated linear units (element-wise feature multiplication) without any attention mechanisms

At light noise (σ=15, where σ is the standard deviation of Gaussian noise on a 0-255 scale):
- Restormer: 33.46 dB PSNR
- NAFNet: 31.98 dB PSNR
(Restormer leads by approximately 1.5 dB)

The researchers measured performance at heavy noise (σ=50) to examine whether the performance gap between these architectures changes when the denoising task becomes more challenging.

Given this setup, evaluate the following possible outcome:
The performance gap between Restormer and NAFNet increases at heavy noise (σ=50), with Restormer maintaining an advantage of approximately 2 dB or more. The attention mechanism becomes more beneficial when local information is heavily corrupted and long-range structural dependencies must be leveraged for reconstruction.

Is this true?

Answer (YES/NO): NO